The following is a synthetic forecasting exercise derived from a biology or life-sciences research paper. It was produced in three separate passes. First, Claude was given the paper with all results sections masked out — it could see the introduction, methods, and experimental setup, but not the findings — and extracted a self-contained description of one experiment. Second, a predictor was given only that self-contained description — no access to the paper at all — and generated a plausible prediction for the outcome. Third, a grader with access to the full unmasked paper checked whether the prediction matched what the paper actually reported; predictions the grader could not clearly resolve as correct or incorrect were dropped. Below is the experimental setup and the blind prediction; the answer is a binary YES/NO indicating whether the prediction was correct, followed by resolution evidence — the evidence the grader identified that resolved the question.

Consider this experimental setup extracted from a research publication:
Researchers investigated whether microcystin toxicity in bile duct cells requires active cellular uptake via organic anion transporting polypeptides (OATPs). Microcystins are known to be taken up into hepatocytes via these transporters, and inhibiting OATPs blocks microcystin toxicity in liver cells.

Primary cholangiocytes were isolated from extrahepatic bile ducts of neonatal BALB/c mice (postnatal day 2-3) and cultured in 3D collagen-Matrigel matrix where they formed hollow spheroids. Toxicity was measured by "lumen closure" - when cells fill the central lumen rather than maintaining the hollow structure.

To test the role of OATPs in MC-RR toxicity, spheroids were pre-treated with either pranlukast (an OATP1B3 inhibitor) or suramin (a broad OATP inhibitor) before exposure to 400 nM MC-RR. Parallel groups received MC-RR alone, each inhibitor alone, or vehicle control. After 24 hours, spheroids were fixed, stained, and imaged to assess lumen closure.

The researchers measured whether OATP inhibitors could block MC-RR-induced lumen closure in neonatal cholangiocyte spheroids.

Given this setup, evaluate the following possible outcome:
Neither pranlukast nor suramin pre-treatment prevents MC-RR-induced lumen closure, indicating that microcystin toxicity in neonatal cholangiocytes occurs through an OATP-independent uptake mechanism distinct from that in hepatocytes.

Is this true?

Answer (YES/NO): YES